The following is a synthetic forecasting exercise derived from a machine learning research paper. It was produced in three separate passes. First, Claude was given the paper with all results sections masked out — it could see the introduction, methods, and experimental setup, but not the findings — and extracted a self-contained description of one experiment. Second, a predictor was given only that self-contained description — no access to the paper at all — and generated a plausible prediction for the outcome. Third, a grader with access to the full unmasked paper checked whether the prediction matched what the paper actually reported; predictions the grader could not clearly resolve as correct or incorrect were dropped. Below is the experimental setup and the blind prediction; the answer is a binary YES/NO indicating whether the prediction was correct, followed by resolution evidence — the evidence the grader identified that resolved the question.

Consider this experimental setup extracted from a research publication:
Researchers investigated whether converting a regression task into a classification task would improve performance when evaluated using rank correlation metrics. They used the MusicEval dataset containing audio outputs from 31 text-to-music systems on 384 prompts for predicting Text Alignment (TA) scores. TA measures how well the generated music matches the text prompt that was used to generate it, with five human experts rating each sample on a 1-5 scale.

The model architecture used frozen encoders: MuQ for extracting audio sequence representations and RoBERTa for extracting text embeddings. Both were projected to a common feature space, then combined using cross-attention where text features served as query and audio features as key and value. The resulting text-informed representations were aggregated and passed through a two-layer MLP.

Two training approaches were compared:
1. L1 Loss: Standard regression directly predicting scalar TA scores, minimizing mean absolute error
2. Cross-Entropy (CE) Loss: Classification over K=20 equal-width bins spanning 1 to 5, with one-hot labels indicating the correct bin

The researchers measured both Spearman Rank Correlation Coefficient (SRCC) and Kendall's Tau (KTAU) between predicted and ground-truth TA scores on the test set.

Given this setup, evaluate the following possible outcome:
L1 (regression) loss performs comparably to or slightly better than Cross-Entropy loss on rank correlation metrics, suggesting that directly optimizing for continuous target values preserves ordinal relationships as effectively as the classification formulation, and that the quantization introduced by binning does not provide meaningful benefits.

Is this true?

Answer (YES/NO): NO